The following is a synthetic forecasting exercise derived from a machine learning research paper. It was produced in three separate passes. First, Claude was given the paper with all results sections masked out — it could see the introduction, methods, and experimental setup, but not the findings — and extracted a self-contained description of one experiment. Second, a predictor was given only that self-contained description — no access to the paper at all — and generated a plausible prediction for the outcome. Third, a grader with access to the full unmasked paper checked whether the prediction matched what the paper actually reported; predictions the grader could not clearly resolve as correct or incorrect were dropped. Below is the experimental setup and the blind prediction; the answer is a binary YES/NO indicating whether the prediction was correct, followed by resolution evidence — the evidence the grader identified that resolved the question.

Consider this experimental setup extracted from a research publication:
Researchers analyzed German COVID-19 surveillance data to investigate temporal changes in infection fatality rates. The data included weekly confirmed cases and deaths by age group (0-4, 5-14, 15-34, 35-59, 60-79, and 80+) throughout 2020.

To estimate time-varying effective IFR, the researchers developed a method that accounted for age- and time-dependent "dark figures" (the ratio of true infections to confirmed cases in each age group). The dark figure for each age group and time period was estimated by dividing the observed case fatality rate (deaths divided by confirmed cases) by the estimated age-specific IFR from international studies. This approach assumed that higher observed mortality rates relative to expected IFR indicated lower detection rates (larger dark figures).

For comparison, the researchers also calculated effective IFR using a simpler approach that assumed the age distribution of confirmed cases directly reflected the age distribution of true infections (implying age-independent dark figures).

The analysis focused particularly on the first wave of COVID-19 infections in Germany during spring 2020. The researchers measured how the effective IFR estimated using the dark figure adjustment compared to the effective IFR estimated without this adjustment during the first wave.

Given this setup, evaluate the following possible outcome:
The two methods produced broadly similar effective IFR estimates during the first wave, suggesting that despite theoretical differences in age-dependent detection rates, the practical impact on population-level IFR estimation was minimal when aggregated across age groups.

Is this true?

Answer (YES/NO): NO